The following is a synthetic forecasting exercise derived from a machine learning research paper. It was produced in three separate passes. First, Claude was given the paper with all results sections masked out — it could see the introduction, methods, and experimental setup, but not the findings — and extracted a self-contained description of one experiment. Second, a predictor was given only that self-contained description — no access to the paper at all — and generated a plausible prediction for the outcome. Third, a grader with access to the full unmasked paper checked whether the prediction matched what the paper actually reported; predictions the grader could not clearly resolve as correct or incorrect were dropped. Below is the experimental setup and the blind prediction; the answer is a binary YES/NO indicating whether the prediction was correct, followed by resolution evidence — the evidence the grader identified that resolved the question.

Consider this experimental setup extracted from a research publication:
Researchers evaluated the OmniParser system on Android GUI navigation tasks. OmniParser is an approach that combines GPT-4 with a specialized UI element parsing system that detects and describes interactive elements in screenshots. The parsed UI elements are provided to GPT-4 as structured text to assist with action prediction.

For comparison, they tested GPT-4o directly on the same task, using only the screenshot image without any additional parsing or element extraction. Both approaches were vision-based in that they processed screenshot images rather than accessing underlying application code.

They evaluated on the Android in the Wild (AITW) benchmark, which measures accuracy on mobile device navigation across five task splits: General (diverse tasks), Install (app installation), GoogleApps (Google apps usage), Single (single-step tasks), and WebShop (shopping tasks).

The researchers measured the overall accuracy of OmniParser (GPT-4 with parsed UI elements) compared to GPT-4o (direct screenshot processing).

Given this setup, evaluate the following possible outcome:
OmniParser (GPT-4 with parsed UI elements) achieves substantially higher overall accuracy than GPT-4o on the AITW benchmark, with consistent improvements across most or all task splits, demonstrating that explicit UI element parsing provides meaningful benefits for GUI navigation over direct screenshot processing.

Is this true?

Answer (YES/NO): NO